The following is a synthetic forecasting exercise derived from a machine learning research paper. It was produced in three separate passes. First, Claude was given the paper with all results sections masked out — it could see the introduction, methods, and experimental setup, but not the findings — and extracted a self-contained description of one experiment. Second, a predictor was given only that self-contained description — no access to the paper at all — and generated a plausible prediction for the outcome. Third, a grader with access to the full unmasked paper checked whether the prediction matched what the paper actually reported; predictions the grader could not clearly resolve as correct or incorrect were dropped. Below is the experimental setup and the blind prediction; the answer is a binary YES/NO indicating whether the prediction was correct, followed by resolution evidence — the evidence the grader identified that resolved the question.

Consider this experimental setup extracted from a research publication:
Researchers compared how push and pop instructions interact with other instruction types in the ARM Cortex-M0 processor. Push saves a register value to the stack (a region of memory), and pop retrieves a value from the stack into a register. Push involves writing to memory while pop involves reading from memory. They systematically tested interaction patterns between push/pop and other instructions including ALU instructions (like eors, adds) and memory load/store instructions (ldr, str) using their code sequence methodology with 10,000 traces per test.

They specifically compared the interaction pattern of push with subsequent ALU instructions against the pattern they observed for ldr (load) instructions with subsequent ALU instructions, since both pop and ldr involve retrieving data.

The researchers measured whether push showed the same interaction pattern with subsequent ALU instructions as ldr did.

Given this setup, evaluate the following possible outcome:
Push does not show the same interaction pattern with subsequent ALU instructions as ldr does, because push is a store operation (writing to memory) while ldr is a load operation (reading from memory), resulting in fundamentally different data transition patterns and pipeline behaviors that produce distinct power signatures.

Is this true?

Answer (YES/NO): YES